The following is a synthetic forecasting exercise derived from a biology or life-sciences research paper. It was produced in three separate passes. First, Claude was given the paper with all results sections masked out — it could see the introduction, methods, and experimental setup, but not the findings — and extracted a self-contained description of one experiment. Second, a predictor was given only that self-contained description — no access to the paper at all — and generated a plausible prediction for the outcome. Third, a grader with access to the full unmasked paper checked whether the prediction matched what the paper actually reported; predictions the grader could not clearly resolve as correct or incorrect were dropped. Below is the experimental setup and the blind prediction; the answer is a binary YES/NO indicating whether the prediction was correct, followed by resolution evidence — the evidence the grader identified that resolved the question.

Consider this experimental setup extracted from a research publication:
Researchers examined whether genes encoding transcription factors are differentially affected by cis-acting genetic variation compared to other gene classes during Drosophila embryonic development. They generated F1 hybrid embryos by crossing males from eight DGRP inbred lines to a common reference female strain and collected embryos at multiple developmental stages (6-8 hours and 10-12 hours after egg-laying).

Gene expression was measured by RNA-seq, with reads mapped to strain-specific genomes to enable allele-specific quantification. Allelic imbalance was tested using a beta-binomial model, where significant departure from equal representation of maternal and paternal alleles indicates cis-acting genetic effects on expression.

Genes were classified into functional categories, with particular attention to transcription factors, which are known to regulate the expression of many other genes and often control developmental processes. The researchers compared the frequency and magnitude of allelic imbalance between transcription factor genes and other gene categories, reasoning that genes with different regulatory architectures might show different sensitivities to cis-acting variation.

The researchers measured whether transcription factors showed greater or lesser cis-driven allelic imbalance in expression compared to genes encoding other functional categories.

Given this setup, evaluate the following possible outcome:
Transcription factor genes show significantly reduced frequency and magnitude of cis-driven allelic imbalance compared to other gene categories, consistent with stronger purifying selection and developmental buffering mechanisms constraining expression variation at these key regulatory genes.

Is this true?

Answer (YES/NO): YES